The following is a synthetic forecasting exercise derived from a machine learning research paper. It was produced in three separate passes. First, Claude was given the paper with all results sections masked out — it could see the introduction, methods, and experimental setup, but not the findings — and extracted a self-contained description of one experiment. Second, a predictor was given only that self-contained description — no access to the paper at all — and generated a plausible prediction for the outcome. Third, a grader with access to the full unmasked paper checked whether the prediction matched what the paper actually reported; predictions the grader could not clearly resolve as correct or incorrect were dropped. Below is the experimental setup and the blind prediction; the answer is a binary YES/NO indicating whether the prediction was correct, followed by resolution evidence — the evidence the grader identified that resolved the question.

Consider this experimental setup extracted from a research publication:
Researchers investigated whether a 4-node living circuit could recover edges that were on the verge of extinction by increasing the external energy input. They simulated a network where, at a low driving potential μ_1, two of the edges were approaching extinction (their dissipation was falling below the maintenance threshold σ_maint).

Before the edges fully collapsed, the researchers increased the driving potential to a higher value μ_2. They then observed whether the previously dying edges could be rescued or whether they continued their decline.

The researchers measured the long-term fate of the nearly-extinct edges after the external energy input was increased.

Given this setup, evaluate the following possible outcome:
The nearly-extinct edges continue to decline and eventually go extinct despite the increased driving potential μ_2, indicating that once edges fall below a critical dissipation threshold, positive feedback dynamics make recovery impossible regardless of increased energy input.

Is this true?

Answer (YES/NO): NO